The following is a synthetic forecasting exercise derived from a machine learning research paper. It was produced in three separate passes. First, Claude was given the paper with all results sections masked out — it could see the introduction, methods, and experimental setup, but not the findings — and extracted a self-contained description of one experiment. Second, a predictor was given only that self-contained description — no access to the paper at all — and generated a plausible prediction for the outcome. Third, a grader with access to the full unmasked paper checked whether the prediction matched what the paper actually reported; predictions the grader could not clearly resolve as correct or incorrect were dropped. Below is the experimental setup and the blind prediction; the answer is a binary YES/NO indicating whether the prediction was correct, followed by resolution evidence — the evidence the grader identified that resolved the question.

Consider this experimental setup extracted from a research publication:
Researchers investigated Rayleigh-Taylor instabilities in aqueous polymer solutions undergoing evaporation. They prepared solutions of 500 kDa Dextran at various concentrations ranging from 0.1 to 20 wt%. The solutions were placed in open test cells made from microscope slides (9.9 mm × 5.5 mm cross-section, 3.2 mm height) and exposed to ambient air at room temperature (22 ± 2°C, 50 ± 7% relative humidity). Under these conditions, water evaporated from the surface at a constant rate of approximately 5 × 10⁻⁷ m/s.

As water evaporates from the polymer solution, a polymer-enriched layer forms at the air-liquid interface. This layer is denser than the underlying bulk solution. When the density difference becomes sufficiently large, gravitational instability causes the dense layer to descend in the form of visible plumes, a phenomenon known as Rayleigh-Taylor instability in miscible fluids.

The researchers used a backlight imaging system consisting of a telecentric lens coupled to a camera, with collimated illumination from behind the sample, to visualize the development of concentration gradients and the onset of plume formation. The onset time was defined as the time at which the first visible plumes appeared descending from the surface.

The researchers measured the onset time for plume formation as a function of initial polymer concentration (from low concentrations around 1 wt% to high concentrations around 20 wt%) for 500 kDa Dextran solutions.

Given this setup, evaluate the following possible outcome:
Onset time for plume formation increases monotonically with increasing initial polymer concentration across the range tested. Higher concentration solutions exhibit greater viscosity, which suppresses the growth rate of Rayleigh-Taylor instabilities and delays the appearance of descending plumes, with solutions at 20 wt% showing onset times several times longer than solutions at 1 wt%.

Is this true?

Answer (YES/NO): NO